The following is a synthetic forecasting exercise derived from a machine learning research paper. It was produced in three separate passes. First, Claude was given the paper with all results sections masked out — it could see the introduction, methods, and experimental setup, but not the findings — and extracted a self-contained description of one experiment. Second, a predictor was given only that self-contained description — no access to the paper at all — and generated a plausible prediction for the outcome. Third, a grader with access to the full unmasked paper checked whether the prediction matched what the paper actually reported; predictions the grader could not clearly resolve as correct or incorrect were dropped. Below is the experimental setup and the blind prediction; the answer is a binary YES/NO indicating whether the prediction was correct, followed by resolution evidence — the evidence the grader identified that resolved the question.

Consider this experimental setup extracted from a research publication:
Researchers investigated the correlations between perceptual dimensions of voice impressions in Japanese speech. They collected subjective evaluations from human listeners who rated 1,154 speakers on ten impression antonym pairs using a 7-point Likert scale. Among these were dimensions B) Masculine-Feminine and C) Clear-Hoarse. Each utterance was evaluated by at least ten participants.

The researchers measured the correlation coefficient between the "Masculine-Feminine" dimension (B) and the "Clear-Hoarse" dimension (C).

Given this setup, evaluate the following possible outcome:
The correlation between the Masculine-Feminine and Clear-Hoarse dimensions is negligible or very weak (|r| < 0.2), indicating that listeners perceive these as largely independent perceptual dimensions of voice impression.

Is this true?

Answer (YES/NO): NO